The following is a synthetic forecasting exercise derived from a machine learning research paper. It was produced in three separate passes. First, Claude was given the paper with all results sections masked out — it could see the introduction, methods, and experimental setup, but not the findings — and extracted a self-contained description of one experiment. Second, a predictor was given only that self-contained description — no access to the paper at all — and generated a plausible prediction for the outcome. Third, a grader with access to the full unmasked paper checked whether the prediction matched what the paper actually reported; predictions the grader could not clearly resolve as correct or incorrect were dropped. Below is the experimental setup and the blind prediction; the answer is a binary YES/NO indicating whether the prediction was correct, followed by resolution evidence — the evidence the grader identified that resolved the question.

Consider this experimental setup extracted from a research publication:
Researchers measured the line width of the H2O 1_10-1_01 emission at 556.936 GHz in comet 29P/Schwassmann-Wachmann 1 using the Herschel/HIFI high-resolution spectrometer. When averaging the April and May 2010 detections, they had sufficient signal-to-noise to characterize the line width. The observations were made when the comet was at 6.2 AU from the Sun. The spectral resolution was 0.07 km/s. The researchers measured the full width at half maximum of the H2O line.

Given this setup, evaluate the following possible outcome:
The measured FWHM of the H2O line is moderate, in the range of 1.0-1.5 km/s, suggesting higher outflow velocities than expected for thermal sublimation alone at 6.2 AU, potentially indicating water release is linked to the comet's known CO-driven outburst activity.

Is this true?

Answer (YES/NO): NO